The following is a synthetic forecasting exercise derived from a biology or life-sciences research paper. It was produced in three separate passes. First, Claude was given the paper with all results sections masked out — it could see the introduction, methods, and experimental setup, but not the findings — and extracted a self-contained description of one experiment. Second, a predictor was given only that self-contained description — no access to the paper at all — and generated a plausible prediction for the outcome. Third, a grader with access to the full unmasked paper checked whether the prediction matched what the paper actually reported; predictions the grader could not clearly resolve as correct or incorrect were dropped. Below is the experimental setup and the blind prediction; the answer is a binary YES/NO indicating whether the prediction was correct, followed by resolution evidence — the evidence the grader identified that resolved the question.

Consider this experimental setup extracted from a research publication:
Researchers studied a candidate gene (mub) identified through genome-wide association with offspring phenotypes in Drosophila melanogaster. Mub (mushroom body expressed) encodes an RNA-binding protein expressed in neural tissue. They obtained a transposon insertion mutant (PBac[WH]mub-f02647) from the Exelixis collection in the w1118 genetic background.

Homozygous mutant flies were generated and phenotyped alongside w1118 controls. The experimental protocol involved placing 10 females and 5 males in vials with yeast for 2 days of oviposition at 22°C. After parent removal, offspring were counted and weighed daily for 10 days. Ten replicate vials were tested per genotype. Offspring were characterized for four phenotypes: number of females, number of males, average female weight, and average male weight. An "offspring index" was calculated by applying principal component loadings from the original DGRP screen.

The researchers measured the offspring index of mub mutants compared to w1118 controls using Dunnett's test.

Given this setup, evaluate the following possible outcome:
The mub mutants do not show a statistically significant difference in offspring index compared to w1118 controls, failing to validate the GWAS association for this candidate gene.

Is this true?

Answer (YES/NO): NO